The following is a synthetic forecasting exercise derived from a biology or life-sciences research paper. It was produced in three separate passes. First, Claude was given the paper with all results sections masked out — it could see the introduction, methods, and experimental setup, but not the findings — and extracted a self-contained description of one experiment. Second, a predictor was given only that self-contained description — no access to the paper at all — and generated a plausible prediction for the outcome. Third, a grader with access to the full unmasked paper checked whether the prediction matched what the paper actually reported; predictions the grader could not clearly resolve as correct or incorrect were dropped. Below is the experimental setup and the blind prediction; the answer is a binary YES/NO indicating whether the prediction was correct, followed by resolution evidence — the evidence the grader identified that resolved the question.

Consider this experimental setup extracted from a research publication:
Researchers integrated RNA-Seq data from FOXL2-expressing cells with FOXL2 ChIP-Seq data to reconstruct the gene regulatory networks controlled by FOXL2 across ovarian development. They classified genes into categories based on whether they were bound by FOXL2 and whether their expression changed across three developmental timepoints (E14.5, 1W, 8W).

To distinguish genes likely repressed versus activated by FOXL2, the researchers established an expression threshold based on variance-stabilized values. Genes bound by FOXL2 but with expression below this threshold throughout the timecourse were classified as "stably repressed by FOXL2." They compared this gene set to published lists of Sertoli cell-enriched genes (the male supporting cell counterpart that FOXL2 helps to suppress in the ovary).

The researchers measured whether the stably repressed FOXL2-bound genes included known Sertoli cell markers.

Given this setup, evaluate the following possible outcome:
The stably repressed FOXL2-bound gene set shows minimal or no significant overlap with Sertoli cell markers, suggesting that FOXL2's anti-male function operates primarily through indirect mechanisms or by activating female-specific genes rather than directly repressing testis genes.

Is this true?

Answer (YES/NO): NO